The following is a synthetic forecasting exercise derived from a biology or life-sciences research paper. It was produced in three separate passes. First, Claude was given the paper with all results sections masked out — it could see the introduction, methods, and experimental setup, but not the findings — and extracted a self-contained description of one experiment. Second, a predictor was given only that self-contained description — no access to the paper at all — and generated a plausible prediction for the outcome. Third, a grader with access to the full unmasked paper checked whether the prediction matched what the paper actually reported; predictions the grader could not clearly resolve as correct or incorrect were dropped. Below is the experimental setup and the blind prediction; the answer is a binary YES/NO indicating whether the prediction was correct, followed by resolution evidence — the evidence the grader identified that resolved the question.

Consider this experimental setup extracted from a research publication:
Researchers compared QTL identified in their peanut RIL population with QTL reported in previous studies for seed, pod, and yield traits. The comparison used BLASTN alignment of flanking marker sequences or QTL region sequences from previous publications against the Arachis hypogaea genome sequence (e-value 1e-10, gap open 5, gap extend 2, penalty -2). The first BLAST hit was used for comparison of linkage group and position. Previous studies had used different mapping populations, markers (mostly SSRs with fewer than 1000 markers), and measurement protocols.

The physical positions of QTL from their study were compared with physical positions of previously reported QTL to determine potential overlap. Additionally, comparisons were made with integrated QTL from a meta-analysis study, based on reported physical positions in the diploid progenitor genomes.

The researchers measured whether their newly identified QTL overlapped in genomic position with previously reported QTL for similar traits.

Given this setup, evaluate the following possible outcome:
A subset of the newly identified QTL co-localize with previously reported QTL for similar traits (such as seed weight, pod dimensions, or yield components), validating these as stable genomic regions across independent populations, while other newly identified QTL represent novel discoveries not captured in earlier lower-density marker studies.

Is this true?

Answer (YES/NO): YES